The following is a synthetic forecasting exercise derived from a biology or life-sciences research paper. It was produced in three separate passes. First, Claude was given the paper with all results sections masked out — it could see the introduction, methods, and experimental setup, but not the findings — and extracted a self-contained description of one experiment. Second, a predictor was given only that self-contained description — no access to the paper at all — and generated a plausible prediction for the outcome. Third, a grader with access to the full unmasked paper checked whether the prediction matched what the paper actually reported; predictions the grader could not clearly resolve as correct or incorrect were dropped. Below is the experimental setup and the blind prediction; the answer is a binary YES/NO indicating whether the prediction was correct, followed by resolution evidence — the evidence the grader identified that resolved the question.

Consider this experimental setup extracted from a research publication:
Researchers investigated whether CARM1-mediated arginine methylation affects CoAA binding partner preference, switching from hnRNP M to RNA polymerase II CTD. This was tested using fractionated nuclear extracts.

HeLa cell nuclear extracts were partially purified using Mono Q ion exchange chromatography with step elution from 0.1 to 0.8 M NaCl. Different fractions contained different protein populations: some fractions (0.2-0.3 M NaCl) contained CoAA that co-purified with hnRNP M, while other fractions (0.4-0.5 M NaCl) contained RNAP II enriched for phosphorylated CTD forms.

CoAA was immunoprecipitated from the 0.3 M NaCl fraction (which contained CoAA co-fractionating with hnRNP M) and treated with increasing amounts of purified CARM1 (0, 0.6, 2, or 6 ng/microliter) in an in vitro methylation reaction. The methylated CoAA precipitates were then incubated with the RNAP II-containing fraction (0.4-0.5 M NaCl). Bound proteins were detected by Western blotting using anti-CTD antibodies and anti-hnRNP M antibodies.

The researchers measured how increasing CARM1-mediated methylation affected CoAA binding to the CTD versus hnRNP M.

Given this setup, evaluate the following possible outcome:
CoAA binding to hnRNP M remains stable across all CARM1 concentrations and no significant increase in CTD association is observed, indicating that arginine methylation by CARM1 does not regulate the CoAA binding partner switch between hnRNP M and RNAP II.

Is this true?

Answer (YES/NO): NO